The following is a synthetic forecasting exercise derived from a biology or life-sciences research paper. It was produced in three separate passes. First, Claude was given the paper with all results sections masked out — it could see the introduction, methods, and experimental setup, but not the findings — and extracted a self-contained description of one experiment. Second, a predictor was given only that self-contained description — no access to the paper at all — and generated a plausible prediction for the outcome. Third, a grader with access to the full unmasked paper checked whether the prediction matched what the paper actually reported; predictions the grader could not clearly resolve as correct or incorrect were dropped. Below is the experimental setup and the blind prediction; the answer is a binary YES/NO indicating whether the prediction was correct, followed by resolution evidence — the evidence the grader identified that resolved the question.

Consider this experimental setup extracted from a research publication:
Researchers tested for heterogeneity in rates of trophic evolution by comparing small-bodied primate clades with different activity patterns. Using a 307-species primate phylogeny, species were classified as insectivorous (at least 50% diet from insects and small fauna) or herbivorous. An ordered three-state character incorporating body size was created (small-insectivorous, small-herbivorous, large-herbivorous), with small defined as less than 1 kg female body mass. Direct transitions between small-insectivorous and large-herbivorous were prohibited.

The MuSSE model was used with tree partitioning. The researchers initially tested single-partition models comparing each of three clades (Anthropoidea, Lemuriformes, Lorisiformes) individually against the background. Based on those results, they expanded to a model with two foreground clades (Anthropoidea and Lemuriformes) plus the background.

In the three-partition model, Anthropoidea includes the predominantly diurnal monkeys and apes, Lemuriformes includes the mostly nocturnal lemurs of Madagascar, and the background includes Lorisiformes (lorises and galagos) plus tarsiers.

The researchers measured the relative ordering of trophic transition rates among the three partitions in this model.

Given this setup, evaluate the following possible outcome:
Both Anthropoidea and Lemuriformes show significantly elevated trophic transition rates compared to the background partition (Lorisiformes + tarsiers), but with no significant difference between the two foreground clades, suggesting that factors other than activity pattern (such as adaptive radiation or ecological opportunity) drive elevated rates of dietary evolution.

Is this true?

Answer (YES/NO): NO